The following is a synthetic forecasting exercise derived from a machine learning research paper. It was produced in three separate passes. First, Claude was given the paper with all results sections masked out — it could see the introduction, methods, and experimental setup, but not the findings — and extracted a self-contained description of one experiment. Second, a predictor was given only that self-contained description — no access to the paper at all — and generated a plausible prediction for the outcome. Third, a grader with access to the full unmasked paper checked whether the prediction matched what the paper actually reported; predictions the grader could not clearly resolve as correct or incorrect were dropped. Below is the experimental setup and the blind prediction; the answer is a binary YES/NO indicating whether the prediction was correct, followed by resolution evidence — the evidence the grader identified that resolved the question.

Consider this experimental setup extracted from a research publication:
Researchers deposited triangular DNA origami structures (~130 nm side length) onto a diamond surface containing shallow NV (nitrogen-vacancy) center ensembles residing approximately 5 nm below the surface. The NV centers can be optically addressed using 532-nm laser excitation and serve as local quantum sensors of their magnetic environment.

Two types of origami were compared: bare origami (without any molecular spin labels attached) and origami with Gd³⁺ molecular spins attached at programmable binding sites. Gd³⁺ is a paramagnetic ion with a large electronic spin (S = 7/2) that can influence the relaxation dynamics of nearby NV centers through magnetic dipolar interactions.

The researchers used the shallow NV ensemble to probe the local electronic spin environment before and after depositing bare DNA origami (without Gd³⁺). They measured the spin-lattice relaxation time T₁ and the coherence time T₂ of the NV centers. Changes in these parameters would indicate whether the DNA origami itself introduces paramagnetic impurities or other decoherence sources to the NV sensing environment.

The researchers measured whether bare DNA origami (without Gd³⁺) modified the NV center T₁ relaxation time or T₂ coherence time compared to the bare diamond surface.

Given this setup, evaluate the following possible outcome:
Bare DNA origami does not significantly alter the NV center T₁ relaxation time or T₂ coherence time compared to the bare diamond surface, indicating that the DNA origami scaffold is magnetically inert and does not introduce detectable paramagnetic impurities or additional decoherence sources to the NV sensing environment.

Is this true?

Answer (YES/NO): YES